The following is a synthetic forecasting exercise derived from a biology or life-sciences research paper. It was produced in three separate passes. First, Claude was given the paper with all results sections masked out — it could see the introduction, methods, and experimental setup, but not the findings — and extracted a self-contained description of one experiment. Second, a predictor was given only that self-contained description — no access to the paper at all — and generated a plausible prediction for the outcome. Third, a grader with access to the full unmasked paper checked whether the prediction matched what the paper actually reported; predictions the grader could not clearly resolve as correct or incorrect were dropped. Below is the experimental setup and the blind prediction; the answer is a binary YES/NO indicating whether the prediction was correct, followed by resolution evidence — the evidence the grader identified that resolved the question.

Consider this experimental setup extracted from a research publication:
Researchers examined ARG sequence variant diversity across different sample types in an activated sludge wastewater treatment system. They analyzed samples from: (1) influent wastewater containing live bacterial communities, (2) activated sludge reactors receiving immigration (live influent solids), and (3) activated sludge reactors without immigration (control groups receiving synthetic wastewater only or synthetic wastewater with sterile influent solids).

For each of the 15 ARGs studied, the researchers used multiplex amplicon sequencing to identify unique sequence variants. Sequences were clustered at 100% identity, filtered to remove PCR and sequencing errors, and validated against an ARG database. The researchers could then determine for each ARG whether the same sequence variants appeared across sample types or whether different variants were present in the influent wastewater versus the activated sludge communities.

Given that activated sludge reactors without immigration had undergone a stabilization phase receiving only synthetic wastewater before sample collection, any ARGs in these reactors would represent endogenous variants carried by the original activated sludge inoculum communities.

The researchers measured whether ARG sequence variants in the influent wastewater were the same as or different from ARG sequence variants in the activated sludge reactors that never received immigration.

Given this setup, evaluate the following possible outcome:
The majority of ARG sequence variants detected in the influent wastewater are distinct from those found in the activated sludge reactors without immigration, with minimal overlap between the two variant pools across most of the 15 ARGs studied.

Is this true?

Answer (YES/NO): YES